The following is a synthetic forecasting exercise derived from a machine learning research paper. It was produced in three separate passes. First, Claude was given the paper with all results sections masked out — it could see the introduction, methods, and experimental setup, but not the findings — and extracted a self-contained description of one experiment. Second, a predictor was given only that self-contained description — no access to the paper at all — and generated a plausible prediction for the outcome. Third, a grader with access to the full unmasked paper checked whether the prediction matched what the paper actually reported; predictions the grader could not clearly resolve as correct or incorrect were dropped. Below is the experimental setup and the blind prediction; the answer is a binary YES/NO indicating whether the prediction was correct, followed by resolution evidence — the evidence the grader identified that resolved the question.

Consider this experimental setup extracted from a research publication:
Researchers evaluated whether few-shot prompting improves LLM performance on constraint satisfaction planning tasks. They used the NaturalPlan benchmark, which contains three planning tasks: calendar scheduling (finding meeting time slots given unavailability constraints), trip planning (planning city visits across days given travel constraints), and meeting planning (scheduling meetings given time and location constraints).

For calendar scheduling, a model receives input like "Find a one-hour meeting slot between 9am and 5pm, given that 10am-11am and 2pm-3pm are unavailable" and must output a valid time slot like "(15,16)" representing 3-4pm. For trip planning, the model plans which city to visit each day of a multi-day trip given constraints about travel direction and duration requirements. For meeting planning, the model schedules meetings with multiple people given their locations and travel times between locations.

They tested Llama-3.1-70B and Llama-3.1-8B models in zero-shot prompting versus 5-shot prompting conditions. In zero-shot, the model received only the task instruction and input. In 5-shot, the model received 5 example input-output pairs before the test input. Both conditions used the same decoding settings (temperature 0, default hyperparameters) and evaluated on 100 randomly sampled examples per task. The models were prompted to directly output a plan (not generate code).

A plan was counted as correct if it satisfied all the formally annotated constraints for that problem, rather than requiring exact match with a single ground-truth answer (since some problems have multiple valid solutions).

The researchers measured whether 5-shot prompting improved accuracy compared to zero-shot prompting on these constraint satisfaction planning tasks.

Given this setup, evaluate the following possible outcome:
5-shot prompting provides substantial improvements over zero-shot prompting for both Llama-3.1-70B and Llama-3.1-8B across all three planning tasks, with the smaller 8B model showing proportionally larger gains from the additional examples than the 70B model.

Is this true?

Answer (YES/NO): NO